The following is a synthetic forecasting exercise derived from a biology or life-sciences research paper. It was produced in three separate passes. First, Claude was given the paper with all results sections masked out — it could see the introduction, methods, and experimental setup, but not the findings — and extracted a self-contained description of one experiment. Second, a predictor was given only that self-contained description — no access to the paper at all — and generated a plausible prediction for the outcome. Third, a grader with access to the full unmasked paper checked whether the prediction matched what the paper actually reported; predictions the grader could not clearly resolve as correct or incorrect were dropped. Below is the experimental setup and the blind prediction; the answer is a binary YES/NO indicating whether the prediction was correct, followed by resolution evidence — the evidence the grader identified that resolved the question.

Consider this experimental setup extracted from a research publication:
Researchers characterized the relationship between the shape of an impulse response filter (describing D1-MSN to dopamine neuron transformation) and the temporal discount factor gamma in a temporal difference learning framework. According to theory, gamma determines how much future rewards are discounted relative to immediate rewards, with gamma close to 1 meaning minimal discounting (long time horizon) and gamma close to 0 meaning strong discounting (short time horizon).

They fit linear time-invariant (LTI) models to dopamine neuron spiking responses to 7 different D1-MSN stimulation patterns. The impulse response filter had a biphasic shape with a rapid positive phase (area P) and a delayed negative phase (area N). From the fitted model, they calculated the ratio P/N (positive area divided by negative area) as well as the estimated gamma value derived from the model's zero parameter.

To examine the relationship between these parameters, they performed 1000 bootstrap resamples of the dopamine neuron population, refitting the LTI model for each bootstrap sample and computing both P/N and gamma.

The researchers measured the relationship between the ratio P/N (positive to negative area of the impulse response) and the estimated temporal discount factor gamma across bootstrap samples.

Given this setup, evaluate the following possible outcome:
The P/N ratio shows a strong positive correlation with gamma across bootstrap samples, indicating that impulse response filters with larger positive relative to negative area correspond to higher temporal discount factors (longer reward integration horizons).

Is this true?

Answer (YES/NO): YES